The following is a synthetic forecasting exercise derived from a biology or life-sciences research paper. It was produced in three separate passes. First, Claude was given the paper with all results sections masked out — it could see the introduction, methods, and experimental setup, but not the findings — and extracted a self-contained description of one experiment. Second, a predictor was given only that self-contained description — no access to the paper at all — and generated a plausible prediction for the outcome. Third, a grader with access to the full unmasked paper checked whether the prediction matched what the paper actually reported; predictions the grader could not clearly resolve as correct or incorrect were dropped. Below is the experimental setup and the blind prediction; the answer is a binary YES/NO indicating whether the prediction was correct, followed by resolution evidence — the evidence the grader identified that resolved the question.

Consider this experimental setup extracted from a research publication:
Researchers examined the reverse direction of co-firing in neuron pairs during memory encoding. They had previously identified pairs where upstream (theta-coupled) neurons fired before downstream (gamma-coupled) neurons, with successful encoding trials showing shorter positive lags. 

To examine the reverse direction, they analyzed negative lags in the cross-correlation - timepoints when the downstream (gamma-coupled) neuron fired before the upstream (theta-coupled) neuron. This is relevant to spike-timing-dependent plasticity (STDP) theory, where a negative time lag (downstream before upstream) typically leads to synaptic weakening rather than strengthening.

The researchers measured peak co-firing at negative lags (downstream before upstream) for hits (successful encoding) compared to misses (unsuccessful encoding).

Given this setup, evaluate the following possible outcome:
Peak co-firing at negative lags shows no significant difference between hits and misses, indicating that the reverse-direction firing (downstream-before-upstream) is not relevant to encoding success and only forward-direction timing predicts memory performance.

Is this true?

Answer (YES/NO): NO